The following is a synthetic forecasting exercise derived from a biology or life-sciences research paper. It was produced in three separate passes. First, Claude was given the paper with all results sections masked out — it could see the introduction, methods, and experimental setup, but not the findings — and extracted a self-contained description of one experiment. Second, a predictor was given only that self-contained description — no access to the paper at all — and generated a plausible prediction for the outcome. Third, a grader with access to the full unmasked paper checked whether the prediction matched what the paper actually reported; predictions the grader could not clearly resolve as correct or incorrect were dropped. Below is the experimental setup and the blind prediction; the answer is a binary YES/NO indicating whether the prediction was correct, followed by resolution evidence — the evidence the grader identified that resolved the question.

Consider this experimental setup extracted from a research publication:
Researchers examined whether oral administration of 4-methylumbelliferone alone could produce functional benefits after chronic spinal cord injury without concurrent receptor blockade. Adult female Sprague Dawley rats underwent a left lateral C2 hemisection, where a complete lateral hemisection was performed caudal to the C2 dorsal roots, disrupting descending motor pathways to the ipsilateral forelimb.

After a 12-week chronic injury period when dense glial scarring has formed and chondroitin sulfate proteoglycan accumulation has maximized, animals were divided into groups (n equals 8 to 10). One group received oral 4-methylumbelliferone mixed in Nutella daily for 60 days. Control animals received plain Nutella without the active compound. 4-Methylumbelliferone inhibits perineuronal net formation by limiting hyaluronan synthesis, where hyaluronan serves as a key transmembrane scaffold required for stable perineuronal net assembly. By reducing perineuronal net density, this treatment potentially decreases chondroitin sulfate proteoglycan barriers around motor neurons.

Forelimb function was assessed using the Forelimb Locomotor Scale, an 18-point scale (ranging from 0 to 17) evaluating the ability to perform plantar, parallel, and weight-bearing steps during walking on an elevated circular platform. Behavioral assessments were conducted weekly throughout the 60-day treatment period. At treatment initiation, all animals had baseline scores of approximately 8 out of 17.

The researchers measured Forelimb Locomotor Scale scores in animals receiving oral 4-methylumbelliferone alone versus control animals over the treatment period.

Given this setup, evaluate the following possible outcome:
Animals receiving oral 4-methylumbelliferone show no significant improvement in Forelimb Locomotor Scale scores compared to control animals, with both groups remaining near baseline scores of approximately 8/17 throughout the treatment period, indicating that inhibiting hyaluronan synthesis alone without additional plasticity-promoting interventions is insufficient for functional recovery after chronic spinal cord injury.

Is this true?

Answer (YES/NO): NO